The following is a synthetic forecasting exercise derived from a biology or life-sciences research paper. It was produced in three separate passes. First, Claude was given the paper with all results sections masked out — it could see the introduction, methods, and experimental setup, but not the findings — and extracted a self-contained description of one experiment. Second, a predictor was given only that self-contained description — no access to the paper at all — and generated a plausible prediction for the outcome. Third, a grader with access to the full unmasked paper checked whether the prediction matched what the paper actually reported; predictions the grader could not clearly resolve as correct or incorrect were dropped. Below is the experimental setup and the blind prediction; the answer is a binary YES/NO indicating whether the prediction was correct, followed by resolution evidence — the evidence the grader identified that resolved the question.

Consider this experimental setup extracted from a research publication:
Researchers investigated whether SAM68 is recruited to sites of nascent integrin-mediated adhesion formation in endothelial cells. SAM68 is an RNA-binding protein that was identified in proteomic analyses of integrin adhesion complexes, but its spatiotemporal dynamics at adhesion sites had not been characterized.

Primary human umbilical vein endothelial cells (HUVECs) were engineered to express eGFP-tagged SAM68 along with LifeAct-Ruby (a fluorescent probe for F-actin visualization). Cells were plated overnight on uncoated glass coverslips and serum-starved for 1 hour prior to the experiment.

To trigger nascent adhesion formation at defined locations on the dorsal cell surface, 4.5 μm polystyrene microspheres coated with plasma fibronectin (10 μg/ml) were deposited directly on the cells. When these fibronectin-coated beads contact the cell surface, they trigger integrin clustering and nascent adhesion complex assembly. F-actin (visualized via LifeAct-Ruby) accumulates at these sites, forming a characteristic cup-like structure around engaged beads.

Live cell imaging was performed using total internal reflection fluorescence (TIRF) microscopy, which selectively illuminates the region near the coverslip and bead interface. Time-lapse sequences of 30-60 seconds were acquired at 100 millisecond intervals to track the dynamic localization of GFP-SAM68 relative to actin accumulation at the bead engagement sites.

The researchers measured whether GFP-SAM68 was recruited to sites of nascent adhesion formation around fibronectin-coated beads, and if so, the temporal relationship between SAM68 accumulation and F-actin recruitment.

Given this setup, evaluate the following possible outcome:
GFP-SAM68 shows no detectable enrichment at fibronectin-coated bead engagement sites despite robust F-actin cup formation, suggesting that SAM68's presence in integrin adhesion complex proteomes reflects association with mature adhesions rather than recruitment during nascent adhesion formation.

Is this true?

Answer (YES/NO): NO